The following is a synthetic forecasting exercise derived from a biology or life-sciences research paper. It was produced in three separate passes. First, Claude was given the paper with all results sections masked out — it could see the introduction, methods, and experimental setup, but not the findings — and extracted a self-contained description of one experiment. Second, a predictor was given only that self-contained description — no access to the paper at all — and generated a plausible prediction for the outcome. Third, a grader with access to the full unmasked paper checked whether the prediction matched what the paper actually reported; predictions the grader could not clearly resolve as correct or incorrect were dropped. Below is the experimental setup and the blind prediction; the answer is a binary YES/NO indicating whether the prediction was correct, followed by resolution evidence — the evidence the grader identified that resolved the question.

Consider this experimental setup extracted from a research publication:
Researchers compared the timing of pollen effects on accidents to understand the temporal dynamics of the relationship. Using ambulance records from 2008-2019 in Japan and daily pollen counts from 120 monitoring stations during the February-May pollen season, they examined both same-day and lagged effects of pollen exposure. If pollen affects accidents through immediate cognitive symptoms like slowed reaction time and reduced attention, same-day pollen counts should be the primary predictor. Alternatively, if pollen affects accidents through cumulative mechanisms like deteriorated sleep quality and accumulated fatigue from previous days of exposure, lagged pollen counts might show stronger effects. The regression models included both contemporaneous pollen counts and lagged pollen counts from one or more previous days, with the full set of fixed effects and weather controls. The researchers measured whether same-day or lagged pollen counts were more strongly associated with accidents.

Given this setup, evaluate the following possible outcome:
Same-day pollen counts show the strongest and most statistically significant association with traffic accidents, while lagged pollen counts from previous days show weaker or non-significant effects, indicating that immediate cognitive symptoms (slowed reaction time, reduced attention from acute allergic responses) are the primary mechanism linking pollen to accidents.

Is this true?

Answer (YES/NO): YES